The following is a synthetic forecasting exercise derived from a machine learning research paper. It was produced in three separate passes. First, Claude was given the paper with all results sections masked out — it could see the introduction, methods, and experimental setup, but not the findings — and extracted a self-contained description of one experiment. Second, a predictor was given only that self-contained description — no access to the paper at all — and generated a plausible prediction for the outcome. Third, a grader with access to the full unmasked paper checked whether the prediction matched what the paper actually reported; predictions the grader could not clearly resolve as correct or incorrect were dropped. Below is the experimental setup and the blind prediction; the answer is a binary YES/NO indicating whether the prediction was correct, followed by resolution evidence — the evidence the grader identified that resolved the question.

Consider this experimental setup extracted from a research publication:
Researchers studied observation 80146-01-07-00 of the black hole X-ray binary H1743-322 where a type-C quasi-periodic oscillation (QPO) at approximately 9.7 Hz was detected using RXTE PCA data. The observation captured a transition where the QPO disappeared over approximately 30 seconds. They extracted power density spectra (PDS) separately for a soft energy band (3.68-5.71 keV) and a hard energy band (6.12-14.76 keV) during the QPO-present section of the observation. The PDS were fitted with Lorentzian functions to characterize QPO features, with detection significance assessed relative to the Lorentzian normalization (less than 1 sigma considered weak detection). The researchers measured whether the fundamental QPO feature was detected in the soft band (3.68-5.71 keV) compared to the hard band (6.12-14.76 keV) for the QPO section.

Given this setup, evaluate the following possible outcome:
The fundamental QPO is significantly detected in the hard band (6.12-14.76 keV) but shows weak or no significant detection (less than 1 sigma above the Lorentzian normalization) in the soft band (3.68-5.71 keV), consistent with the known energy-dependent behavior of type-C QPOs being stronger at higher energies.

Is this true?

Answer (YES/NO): YES